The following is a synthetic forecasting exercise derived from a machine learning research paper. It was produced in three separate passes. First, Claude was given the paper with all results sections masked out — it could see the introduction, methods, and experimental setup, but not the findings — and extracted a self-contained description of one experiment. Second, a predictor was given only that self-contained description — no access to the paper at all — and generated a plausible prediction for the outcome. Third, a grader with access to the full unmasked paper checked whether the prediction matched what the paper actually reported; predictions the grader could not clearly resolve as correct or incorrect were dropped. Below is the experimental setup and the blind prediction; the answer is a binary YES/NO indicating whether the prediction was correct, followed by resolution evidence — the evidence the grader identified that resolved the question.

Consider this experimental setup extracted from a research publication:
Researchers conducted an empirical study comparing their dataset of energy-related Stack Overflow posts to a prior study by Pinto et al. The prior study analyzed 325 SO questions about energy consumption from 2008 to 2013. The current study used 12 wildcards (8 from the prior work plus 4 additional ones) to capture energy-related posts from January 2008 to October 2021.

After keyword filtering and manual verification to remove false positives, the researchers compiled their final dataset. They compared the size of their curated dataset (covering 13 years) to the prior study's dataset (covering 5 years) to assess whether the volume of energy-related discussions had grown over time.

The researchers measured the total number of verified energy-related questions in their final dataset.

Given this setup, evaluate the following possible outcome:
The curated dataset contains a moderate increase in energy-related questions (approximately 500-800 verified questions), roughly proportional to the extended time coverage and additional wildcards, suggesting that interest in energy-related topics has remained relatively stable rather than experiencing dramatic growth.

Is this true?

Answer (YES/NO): NO